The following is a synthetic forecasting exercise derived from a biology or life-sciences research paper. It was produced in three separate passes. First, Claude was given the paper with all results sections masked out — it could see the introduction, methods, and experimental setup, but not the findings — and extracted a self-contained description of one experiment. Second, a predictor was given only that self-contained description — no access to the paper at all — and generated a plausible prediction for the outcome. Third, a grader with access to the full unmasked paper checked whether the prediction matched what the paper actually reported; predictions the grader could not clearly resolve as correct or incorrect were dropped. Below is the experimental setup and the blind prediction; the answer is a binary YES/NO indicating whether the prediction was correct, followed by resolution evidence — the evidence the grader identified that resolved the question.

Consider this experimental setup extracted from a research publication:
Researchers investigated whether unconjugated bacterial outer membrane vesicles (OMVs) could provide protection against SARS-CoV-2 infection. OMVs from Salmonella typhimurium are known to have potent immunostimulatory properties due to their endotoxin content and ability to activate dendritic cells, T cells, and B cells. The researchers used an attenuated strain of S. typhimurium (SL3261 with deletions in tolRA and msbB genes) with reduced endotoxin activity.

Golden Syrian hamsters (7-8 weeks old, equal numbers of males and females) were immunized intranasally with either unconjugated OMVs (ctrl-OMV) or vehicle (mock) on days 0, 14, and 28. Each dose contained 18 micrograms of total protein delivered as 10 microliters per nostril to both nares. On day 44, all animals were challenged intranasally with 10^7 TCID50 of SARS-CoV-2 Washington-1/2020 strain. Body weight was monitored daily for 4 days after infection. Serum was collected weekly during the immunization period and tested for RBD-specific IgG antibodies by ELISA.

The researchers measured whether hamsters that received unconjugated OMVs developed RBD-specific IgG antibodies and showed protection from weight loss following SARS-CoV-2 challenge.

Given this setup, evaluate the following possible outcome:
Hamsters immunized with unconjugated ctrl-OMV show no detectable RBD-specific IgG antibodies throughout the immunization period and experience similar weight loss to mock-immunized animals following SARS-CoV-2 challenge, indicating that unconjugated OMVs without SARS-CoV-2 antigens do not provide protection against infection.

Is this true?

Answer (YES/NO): YES